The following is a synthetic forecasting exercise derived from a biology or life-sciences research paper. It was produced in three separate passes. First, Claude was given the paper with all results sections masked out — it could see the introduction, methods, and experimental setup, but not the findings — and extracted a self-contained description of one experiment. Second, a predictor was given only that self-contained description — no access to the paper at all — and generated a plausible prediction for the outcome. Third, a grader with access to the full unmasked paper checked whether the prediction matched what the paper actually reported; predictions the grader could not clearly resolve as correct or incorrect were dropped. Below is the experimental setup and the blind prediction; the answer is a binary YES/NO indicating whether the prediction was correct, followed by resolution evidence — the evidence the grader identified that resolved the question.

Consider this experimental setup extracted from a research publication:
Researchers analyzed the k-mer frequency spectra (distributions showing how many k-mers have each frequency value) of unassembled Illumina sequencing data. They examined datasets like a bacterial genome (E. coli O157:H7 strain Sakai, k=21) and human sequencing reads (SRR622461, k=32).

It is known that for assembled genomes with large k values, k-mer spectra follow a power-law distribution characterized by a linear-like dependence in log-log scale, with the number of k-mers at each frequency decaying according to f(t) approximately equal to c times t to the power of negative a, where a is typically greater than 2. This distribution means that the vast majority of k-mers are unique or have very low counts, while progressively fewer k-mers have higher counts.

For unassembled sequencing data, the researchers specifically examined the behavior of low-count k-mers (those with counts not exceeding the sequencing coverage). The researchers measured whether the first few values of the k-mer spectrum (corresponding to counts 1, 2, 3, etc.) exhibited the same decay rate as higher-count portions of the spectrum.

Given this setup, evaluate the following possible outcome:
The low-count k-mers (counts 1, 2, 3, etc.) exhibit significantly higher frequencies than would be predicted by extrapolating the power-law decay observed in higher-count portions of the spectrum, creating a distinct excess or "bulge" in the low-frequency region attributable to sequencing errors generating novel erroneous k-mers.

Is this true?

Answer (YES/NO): YES